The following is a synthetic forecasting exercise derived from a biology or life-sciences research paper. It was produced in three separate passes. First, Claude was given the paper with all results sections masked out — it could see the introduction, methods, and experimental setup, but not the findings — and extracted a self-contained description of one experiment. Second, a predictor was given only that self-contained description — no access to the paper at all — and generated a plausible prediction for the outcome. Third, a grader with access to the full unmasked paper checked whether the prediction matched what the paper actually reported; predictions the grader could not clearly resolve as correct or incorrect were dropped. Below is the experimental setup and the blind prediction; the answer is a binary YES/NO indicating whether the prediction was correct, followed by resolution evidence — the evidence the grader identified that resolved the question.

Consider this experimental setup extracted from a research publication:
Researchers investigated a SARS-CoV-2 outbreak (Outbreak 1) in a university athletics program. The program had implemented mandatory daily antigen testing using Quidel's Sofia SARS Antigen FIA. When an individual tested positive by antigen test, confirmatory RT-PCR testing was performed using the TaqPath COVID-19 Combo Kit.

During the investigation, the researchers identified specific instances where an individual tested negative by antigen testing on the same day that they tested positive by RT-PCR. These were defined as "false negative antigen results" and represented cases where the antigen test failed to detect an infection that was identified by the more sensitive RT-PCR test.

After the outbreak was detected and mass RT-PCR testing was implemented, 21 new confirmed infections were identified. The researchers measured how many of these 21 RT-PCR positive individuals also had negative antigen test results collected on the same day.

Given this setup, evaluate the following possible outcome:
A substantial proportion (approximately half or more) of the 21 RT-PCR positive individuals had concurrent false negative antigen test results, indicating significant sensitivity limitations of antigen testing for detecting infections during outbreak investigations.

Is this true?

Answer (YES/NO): YES